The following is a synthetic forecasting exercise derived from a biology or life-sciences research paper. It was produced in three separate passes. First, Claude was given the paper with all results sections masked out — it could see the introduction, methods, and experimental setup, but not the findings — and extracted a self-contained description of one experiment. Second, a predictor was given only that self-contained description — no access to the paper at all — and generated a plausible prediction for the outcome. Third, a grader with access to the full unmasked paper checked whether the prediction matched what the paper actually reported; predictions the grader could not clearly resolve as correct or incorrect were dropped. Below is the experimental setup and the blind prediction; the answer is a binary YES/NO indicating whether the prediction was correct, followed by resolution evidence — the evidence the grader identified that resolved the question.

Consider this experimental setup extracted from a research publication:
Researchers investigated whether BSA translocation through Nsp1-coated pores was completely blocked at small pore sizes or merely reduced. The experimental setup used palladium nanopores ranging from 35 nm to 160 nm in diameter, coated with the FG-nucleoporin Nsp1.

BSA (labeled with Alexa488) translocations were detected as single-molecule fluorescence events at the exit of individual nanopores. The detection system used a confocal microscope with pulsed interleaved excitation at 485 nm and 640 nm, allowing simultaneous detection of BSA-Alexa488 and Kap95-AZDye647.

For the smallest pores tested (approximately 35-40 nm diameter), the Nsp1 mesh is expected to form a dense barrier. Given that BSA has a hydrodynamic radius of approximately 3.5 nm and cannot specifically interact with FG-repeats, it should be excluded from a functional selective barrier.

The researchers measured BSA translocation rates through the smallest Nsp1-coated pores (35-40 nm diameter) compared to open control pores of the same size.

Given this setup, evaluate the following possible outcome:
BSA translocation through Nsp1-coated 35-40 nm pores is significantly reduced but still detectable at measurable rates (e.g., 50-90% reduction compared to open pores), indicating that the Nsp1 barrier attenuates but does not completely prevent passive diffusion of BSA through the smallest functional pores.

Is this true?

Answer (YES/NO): YES